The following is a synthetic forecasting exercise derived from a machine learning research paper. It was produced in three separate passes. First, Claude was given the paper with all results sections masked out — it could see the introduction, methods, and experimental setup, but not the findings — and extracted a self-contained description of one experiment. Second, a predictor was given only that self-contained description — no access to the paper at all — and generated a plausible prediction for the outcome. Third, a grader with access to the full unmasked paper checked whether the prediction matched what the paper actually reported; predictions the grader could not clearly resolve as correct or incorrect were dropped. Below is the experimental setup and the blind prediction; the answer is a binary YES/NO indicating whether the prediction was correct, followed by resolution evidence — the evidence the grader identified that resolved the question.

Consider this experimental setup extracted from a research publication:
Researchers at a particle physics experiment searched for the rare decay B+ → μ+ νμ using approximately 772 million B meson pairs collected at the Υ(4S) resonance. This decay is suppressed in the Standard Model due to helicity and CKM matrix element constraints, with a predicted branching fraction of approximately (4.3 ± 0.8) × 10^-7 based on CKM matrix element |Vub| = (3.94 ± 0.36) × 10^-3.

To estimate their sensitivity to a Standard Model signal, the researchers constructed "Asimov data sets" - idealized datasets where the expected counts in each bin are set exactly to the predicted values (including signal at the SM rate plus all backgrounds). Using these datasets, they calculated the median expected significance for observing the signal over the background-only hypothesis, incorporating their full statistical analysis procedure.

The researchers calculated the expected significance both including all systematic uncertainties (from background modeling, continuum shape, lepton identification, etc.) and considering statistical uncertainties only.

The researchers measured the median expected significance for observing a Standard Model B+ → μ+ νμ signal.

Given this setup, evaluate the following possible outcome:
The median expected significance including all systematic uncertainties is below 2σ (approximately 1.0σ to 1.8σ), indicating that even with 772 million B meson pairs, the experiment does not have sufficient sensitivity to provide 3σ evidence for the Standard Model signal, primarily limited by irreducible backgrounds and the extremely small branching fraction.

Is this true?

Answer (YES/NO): NO